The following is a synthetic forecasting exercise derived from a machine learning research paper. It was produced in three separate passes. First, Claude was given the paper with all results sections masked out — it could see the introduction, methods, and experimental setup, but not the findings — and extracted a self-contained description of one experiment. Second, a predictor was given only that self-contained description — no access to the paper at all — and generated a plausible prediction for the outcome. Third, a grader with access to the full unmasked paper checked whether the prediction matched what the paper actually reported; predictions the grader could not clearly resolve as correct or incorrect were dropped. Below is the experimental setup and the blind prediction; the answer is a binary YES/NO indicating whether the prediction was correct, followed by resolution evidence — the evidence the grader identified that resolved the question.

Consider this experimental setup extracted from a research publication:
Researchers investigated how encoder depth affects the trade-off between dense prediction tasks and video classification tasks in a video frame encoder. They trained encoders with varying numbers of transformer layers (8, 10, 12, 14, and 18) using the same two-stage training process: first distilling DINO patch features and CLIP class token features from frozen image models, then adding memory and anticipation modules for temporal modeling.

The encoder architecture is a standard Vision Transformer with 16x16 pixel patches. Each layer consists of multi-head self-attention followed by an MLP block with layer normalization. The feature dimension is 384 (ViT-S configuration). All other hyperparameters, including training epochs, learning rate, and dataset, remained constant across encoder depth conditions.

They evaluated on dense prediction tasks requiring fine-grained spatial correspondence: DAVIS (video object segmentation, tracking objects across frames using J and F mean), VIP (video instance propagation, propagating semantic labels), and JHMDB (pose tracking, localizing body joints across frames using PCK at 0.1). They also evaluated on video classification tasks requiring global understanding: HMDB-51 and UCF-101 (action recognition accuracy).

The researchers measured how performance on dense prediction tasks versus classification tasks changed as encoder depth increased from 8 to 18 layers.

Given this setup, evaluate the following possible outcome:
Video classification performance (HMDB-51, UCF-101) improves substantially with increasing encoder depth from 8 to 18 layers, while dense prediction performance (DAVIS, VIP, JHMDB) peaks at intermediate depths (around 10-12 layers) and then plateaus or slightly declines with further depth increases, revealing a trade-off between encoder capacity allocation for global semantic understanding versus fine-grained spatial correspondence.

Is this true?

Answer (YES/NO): NO